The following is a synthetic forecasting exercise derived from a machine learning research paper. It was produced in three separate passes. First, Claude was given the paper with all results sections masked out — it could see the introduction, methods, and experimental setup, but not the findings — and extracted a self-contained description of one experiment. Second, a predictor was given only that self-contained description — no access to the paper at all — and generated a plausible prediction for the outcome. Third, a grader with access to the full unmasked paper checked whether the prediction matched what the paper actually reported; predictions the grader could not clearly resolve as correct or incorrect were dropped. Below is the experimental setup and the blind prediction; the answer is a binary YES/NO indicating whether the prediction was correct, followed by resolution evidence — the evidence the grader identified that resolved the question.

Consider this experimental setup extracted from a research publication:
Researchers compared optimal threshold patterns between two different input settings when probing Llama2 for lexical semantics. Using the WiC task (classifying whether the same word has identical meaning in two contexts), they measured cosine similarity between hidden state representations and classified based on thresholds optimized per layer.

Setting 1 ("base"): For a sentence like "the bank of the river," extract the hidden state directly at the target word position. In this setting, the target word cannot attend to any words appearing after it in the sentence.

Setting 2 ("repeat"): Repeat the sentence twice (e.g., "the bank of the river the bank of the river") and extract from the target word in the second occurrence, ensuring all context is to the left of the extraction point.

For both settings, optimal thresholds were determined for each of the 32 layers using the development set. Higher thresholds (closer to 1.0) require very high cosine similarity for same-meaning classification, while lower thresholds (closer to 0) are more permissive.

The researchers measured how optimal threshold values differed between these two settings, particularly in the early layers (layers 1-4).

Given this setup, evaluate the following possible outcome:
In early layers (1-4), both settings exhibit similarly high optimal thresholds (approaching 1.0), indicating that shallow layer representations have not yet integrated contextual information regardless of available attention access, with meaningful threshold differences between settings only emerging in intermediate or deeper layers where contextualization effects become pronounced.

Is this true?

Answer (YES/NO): NO